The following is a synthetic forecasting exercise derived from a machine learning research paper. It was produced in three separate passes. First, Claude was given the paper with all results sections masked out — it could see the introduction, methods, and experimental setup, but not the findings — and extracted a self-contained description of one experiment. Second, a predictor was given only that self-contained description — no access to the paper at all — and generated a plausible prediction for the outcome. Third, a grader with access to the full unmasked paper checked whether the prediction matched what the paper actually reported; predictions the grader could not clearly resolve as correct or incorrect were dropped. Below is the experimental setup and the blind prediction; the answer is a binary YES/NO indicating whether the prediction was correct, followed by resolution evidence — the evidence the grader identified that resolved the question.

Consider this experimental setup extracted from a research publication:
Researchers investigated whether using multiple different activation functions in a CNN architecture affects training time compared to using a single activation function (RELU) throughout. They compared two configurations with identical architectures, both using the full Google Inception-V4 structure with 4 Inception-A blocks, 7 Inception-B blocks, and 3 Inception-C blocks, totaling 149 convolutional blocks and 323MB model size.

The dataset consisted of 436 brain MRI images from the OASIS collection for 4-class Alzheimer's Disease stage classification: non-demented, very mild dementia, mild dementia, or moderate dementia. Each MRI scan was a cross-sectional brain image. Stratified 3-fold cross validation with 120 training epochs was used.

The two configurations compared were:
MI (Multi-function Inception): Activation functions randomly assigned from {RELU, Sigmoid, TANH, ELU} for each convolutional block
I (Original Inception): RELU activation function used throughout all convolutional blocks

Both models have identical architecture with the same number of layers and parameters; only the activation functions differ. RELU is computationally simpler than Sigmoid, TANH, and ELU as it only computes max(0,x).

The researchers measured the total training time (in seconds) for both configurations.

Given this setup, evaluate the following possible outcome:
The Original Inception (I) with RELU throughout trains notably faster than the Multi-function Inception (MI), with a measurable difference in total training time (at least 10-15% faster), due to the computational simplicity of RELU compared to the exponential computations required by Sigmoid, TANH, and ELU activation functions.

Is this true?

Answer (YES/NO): NO